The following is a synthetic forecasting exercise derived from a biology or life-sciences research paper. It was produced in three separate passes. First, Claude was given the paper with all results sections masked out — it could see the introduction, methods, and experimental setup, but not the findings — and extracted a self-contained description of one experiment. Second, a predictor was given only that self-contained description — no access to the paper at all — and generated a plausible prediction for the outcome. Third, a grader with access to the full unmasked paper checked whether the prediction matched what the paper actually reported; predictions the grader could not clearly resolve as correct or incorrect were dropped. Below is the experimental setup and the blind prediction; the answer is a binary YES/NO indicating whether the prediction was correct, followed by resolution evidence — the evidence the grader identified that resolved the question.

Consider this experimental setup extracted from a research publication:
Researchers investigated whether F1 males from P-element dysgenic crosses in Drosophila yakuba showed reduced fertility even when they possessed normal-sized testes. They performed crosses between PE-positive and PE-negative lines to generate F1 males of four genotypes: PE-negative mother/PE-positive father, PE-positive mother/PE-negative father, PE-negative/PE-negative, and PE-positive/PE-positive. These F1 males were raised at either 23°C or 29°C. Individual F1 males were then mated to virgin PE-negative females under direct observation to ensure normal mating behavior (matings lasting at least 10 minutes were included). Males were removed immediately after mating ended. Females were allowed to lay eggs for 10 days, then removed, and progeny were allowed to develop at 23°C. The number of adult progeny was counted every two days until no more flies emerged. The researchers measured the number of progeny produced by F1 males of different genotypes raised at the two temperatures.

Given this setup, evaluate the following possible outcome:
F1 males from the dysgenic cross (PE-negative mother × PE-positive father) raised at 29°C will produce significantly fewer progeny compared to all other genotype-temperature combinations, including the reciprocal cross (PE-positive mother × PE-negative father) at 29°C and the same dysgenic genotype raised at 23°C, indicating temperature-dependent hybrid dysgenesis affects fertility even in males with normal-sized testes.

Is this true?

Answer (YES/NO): NO